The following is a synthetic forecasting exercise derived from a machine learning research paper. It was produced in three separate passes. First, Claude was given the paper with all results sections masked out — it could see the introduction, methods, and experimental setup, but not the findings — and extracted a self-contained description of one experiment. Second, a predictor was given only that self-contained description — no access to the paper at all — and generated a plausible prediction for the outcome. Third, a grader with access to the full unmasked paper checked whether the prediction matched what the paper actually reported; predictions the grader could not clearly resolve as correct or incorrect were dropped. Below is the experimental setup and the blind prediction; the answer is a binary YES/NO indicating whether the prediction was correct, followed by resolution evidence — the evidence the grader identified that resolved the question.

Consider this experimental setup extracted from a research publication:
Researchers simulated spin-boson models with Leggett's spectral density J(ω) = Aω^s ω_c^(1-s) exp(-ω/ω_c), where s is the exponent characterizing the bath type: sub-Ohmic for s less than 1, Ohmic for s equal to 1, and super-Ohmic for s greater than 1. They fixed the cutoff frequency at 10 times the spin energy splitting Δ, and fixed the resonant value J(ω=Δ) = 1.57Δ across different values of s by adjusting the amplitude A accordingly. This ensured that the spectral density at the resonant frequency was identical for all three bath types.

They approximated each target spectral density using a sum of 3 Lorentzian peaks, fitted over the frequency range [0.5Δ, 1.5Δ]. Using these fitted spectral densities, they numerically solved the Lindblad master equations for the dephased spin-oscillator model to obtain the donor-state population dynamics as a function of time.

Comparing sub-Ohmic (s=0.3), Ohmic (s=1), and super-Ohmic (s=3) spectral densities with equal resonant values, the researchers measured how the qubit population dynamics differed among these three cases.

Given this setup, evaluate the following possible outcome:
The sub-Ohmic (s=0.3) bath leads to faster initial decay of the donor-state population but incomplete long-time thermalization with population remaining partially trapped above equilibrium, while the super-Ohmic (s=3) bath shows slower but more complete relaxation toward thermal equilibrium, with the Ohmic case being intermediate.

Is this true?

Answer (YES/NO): NO